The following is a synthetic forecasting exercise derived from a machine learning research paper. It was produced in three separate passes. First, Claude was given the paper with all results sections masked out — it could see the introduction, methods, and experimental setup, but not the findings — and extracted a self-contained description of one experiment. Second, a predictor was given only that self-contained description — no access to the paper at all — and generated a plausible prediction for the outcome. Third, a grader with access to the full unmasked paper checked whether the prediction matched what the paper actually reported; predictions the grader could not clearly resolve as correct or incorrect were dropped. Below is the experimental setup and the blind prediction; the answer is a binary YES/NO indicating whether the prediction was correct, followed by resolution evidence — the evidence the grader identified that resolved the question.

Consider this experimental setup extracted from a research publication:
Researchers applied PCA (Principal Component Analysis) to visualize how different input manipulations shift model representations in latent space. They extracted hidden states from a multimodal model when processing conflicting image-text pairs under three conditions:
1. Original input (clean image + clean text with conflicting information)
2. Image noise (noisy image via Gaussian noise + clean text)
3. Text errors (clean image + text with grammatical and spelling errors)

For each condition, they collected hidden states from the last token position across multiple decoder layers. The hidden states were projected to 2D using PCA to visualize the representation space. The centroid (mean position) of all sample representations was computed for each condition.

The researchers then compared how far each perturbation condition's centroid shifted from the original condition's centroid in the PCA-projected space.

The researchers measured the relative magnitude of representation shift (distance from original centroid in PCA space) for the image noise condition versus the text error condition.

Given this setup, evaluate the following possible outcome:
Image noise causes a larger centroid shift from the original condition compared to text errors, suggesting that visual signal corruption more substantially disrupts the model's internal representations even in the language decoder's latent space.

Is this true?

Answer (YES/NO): YES